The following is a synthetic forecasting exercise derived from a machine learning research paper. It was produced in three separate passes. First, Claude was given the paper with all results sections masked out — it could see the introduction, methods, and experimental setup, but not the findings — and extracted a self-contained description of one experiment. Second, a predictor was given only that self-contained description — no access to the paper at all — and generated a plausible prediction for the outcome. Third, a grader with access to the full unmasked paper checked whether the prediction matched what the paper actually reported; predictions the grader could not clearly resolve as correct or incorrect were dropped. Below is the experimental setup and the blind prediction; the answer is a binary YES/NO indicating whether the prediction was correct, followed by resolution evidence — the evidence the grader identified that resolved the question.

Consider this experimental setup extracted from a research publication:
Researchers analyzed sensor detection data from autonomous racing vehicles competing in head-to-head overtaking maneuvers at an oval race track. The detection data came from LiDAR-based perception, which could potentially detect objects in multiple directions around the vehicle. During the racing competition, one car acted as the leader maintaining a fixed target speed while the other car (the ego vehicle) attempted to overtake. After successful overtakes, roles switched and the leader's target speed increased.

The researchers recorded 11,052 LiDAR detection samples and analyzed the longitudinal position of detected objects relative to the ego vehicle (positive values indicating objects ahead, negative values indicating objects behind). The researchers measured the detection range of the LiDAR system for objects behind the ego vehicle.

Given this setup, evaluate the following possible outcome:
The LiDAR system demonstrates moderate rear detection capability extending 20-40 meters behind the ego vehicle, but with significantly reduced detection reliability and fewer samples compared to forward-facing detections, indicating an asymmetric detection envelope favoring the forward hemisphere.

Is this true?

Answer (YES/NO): NO